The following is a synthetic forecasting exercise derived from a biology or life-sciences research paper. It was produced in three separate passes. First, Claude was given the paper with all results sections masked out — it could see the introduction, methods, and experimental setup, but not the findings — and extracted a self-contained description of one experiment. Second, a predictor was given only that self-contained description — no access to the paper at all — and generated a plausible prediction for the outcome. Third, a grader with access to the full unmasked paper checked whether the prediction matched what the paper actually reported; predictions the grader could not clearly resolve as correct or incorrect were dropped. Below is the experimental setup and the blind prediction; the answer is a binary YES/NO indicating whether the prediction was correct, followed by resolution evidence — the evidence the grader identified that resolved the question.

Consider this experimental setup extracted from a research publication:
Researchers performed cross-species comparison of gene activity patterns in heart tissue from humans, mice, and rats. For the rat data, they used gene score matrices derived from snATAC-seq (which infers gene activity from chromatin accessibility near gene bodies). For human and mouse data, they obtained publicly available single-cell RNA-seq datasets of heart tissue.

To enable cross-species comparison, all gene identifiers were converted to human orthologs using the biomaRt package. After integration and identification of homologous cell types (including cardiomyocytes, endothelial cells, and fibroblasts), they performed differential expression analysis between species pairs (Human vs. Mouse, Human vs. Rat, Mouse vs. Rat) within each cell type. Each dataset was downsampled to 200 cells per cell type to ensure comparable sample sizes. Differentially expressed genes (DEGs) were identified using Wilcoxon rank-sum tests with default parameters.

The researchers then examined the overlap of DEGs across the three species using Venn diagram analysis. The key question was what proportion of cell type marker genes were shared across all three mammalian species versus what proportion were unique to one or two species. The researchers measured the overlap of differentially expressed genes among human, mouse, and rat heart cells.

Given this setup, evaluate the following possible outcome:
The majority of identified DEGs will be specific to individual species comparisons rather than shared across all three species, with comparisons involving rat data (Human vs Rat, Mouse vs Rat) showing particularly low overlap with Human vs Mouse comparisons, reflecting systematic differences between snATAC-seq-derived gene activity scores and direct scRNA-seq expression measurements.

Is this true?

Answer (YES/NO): NO